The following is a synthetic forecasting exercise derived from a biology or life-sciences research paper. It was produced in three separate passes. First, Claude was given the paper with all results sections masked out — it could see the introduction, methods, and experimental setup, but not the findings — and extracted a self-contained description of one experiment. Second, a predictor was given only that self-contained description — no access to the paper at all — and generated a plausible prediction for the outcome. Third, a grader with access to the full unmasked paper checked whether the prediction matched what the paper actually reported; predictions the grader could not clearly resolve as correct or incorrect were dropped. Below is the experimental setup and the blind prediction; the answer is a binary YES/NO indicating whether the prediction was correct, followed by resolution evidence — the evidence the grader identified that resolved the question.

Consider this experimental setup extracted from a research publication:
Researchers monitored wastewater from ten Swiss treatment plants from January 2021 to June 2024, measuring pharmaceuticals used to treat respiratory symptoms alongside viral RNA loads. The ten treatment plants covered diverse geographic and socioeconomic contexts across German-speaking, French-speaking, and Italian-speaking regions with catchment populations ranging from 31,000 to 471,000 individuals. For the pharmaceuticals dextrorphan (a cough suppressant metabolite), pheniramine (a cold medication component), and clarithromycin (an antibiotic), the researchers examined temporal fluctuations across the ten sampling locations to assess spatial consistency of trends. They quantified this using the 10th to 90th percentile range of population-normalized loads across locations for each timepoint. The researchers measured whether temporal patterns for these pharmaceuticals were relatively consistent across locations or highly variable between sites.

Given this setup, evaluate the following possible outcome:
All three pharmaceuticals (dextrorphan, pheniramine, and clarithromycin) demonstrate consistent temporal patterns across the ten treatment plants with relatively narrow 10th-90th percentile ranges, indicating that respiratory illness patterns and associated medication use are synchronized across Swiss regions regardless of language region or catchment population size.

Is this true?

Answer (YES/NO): YES